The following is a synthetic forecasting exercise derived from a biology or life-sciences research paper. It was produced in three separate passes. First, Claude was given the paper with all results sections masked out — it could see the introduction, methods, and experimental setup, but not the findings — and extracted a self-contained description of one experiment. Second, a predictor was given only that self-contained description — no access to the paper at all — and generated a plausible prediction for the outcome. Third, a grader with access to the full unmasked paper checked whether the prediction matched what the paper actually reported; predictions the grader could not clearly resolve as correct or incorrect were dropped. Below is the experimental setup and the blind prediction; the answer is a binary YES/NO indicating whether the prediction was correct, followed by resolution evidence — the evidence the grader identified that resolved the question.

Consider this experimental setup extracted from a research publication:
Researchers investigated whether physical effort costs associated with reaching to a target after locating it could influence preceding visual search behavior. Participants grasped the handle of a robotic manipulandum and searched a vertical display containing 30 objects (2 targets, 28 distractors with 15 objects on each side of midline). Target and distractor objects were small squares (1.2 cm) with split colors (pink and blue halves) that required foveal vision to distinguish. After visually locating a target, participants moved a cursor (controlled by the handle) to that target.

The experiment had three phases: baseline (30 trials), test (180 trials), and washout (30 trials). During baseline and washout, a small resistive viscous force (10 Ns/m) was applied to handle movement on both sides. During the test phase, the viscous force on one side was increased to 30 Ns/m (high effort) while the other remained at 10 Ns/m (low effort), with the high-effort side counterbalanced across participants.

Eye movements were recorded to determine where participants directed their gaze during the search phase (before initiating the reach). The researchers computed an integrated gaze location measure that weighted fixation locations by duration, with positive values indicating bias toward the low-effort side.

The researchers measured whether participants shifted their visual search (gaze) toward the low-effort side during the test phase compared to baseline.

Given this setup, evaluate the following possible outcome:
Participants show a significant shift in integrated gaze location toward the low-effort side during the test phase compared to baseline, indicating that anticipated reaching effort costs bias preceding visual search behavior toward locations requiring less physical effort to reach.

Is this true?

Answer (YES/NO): NO